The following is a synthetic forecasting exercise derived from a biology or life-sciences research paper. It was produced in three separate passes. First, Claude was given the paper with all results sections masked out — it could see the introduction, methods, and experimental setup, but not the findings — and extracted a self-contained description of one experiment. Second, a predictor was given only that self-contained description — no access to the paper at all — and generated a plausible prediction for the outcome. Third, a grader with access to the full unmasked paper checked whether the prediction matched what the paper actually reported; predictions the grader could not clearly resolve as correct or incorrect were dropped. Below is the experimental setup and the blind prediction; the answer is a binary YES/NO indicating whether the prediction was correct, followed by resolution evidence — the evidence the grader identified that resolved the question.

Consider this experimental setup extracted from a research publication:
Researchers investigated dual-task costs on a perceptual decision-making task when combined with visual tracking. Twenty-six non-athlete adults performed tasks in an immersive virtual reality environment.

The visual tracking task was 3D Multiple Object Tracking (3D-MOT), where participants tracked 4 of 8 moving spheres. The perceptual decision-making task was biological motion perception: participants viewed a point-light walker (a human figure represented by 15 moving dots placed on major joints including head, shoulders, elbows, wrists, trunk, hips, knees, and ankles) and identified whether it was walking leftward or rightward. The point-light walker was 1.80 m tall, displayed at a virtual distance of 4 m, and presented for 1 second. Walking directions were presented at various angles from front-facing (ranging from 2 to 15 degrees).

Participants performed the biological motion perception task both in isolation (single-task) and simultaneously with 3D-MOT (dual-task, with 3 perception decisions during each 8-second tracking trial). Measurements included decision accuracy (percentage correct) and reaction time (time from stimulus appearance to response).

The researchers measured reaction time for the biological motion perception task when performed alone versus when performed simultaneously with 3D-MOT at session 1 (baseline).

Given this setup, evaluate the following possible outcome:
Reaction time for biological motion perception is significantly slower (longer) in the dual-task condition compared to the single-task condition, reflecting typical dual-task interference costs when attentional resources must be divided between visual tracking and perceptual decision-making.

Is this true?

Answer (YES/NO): YES